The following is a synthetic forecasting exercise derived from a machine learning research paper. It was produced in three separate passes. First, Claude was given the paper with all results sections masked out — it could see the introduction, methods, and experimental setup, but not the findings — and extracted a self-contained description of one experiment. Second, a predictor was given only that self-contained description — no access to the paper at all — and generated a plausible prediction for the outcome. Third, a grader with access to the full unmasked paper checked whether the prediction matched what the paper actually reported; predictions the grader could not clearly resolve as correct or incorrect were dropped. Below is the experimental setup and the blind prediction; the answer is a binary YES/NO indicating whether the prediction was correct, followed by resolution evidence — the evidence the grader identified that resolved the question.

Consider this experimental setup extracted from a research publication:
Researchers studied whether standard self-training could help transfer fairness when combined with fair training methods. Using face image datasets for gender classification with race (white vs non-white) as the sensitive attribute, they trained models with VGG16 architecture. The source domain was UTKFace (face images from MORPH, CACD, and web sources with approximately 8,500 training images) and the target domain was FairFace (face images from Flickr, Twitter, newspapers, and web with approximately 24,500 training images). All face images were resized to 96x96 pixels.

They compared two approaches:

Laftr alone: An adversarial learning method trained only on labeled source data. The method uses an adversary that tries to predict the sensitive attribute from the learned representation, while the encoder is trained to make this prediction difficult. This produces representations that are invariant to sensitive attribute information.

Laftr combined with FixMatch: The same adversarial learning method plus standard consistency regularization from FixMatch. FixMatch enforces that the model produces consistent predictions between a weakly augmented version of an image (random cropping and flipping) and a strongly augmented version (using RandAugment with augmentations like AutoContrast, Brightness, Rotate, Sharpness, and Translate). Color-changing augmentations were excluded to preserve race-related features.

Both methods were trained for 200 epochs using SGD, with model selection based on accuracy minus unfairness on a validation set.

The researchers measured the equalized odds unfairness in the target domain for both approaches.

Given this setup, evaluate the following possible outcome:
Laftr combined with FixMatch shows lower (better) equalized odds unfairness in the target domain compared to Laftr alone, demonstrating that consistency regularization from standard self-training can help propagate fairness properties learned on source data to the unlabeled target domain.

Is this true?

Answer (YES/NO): NO